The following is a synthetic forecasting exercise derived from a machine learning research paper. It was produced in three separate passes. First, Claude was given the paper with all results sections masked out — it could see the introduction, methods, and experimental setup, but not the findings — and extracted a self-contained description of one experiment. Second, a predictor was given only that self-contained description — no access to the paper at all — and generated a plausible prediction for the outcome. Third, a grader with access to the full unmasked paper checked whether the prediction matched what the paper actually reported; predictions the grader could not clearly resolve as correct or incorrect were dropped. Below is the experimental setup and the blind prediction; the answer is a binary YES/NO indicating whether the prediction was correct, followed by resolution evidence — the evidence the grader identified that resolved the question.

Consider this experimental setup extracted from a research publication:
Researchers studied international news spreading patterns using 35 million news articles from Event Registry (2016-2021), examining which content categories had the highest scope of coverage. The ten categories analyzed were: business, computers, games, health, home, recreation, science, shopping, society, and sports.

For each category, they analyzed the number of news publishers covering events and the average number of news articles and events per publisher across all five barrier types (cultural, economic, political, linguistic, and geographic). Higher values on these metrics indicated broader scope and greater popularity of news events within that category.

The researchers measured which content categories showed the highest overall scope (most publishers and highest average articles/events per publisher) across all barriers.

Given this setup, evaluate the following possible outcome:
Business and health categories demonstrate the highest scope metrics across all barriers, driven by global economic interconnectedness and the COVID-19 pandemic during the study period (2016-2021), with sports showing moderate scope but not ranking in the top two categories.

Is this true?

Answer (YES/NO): NO